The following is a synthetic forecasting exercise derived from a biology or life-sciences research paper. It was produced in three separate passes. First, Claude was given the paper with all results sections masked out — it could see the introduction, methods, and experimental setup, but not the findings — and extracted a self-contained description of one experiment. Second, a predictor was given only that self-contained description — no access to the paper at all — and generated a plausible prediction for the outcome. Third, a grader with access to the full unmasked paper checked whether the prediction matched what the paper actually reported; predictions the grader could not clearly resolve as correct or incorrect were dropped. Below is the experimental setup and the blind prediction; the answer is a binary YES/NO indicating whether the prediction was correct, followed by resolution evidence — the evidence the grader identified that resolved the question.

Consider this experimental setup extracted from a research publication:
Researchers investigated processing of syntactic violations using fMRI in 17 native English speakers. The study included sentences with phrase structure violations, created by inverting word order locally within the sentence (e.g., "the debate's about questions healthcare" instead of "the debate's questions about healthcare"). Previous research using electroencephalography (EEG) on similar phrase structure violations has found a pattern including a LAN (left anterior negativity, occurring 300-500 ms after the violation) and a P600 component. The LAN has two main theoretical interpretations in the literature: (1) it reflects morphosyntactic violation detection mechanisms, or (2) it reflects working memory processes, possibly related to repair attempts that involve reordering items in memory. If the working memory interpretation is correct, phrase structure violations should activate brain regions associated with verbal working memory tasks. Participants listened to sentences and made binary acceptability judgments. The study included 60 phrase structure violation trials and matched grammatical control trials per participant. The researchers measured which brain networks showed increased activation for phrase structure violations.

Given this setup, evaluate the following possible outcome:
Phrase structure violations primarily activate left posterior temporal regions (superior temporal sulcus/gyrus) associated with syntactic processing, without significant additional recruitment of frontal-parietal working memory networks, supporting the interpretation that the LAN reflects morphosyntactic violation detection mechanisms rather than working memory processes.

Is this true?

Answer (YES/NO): NO